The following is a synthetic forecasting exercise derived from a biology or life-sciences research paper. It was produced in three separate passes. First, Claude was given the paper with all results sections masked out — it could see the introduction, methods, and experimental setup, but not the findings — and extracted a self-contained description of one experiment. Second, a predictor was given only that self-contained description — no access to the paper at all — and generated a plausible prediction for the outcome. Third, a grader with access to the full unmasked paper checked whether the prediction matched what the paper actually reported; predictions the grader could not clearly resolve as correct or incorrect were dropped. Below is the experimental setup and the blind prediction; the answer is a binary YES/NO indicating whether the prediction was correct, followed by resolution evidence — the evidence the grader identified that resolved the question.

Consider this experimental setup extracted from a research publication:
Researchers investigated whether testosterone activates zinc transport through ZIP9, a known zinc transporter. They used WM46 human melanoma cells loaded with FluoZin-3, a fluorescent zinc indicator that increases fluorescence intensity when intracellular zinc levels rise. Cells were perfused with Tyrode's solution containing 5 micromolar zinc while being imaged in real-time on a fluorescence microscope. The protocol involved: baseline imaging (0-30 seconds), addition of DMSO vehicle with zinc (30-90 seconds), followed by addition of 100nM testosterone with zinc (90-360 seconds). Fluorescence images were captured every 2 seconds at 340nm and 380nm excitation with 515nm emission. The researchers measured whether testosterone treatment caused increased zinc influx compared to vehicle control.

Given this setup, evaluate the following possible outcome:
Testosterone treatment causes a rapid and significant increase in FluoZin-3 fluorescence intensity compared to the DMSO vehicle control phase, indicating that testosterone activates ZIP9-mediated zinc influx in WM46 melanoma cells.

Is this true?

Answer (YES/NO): YES